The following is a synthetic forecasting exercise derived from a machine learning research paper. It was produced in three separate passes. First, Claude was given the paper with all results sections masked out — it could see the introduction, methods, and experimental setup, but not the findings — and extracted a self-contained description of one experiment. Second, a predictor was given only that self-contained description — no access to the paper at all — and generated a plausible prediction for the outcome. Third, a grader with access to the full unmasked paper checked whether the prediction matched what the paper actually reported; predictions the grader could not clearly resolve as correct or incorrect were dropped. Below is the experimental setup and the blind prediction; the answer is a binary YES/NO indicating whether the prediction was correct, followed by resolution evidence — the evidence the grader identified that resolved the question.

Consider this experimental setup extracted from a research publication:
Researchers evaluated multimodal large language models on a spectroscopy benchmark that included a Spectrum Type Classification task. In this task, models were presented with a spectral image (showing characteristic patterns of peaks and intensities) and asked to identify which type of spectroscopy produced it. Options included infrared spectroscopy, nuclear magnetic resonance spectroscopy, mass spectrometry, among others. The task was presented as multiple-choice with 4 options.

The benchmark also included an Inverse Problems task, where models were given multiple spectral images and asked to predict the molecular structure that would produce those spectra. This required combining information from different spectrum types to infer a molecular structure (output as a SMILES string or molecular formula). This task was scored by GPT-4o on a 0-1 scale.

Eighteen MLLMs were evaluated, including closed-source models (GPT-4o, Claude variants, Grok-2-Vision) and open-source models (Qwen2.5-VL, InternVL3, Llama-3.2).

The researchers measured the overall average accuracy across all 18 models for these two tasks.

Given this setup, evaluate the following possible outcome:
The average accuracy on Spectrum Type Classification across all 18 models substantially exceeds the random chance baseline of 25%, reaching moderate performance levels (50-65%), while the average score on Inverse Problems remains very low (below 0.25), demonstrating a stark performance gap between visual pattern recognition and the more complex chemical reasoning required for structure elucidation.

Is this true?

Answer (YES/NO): NO